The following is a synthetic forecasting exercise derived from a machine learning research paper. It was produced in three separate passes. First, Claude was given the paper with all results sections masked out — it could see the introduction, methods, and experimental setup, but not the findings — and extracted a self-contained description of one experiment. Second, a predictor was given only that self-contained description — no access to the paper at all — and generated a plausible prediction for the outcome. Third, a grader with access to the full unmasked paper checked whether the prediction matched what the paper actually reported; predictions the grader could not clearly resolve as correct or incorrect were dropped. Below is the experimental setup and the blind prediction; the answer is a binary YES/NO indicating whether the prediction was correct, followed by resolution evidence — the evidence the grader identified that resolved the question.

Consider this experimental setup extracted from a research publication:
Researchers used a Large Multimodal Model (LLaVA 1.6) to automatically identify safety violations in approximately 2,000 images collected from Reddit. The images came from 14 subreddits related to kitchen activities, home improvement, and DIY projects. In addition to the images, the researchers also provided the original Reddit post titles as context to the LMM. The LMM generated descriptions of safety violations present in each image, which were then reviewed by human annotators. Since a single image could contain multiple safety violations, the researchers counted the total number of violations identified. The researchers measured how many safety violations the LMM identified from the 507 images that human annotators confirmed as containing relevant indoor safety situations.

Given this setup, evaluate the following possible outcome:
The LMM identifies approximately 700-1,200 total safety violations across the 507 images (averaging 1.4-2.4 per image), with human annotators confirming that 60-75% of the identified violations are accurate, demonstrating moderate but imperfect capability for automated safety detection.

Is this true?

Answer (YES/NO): NO